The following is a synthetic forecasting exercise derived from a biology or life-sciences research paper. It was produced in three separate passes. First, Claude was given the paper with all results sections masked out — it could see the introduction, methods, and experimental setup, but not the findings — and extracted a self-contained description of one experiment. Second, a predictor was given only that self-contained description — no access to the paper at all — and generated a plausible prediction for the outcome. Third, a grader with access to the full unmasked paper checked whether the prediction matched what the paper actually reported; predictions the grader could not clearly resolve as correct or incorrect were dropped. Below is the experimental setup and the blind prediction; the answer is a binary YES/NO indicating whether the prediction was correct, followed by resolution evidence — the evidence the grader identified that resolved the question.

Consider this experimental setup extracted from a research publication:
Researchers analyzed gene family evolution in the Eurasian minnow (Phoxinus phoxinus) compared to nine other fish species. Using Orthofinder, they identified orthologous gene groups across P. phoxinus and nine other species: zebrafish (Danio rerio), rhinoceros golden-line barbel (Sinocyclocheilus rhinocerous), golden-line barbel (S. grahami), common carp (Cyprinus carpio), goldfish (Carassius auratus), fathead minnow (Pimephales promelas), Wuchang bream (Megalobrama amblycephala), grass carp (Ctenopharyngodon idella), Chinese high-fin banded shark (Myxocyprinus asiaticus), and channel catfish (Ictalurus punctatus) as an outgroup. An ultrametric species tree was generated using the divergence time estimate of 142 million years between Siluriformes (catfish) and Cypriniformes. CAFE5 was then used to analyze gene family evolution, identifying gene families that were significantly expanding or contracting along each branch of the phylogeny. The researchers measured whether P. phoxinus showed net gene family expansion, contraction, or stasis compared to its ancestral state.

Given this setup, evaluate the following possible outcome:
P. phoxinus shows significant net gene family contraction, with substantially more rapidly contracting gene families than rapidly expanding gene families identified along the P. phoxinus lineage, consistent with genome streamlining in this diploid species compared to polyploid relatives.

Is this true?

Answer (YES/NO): NO